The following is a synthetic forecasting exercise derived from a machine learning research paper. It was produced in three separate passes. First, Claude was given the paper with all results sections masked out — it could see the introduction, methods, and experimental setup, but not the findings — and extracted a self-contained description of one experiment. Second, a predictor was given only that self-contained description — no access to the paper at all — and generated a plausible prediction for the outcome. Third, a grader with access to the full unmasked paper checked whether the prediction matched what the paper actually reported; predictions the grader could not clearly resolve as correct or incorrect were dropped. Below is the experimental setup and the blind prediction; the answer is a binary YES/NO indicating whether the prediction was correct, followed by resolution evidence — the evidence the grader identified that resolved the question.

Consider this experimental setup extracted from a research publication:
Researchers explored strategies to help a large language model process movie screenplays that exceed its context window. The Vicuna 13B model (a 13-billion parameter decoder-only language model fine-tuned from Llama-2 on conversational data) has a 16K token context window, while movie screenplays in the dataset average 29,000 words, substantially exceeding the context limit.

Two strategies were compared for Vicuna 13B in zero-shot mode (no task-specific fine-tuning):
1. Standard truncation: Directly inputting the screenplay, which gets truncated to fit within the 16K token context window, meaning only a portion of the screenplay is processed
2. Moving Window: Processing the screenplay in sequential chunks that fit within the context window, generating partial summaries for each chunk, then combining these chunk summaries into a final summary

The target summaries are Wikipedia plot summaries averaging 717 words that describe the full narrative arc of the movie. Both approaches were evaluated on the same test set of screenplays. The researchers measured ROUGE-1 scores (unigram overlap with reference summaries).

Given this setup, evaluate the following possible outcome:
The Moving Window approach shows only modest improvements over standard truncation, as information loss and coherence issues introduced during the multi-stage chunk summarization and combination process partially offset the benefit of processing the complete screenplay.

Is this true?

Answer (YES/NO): YES